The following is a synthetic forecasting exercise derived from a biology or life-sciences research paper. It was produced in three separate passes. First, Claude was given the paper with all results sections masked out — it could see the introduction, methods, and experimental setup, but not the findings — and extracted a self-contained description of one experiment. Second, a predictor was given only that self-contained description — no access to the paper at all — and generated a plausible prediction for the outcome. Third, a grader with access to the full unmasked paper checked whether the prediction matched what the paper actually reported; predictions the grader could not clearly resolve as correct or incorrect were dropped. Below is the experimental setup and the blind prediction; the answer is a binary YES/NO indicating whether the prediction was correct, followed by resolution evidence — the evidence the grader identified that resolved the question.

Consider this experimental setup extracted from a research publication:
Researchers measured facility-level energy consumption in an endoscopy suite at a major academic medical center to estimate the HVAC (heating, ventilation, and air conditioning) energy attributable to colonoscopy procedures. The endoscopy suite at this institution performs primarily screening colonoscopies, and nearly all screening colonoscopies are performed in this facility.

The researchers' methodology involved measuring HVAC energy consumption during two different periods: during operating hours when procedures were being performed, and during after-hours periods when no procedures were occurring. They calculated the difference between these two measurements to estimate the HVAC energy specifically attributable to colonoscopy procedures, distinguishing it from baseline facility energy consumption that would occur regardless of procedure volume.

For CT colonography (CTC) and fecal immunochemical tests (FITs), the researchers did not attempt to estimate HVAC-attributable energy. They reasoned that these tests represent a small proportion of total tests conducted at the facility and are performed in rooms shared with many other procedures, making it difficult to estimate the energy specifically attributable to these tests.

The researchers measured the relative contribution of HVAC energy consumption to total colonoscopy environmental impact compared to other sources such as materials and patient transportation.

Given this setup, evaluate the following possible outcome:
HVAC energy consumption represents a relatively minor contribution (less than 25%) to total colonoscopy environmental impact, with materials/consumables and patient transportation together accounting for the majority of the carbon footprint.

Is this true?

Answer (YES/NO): YES